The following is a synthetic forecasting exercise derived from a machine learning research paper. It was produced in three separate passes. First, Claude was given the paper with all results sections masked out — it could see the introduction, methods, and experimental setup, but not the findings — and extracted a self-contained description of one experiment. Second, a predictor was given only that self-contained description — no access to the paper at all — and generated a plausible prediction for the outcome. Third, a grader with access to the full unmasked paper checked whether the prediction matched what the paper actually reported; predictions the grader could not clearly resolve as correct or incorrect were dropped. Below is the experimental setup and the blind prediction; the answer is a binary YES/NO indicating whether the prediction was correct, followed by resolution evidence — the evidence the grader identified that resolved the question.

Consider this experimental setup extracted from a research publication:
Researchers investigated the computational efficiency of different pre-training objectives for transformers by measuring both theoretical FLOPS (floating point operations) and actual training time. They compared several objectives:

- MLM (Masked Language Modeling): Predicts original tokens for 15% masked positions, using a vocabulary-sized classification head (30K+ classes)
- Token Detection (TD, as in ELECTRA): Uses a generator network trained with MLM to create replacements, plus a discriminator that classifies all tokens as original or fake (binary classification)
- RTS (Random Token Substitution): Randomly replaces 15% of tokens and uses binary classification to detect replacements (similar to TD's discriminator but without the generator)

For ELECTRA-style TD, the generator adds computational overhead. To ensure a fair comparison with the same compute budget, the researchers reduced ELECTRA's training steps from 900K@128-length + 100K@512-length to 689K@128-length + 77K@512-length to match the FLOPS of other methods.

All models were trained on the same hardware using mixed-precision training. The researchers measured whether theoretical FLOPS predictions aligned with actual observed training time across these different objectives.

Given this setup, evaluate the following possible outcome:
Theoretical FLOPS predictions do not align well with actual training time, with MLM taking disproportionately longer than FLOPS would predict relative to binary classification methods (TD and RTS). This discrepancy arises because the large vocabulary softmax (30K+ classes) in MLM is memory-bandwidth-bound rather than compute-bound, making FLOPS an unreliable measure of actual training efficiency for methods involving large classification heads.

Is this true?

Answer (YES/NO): NO